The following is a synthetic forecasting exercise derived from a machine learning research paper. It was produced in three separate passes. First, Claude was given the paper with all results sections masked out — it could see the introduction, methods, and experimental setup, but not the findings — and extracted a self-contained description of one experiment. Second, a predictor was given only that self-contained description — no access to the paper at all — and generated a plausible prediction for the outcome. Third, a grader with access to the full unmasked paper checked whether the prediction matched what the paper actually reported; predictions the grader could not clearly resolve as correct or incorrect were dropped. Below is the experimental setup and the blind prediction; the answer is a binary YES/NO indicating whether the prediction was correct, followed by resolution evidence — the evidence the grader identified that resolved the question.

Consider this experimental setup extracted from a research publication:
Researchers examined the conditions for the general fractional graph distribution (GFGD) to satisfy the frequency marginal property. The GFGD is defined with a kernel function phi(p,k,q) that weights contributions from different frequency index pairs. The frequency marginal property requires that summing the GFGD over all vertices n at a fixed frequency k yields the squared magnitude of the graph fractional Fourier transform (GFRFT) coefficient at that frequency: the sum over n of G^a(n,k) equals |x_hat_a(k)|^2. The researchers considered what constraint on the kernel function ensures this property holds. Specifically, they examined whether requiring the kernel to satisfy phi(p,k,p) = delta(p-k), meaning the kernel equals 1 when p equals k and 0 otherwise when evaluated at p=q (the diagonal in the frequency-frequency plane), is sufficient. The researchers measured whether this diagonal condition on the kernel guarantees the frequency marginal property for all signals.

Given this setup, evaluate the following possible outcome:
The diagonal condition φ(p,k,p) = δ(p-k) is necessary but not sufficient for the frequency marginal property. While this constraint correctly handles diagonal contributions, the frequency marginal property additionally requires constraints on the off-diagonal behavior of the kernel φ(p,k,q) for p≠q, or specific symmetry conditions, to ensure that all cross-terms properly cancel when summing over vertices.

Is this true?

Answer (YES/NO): NO